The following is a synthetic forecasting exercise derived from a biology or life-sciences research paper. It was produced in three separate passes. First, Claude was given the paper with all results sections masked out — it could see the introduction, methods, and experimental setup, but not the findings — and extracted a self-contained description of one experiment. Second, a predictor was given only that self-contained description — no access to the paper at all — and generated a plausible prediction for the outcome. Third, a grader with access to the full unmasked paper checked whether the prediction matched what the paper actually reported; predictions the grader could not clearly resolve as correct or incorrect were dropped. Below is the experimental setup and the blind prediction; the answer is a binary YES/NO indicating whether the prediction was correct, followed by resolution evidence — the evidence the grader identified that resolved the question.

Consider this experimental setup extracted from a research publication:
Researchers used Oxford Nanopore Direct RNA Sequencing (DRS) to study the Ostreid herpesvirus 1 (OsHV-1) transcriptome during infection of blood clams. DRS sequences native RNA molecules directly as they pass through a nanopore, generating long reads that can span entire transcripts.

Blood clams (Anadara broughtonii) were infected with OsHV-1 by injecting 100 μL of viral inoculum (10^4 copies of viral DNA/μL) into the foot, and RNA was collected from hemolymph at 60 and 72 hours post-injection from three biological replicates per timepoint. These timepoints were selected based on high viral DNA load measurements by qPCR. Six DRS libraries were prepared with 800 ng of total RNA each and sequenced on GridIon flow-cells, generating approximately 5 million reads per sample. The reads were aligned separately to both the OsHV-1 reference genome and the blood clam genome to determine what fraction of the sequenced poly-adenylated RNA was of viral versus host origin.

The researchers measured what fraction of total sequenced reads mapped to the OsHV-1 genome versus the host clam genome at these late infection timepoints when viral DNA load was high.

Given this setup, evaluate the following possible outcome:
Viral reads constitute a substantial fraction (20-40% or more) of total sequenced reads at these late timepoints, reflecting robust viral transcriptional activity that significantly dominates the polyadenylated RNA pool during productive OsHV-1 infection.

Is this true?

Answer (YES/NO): NO